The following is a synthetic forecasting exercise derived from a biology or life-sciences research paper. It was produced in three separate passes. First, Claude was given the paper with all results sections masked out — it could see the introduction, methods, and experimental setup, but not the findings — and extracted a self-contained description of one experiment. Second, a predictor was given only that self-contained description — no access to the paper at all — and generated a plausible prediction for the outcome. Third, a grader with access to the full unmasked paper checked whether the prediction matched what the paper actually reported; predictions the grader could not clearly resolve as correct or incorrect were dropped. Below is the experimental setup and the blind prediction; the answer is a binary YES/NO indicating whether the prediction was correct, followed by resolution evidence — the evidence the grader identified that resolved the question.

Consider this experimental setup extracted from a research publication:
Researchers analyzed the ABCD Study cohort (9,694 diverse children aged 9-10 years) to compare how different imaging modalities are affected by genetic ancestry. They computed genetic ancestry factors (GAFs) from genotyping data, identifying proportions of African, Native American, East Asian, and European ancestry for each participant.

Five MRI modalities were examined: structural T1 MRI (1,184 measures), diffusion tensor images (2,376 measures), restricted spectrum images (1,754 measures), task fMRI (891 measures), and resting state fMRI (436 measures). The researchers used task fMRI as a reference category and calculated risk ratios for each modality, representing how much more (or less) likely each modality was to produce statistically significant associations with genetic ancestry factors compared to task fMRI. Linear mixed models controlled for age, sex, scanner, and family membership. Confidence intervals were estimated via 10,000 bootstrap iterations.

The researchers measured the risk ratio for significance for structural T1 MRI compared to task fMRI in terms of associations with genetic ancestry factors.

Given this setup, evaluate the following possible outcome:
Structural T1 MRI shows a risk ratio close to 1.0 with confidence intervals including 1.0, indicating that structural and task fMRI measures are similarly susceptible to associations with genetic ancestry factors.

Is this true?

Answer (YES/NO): NO